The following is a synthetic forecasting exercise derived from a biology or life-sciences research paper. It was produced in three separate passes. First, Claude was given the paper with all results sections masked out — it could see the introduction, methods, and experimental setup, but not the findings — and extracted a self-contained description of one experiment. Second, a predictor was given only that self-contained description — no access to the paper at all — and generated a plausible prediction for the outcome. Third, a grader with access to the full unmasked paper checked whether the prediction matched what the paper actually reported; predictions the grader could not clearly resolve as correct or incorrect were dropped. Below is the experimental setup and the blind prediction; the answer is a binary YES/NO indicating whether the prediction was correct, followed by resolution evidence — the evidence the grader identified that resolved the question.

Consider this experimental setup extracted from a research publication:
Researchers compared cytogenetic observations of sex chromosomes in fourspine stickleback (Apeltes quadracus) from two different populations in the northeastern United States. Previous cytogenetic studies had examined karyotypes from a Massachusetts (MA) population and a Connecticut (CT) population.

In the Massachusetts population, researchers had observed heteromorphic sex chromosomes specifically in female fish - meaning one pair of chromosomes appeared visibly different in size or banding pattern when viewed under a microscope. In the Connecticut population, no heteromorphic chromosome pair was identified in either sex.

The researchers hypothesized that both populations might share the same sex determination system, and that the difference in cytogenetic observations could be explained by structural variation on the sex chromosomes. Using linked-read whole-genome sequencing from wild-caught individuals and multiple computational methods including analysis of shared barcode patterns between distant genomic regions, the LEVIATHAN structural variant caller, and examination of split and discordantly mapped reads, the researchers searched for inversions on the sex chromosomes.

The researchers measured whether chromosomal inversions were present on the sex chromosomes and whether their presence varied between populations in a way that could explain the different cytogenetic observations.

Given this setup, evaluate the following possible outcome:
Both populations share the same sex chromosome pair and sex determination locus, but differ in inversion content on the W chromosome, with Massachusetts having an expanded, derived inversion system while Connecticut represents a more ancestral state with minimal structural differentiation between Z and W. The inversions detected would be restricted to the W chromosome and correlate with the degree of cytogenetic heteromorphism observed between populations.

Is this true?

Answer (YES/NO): NO